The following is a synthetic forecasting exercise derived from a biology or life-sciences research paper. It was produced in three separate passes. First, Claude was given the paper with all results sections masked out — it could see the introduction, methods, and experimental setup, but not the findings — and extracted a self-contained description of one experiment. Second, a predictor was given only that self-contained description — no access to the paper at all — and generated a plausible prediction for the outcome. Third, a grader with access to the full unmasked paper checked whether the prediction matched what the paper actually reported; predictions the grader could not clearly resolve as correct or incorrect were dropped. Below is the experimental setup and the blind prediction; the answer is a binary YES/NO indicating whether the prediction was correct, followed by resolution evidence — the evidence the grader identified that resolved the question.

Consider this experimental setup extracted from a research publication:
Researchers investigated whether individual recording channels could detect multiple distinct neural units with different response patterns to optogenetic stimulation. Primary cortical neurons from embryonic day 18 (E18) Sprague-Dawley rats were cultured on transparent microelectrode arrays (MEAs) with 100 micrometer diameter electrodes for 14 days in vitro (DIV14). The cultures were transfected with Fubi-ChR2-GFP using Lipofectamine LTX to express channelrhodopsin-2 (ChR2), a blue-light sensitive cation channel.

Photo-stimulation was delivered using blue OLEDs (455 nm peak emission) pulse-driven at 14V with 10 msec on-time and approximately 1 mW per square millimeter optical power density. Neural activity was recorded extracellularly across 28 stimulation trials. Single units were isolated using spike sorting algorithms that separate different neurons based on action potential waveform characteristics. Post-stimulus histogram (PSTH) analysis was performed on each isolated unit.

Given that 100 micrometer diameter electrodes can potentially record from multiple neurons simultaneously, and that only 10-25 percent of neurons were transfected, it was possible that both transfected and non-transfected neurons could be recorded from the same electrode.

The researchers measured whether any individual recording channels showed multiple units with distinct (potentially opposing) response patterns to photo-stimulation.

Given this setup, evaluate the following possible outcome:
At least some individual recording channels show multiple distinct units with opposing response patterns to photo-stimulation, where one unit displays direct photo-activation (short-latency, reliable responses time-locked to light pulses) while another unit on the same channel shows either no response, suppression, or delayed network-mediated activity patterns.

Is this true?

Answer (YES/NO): YES